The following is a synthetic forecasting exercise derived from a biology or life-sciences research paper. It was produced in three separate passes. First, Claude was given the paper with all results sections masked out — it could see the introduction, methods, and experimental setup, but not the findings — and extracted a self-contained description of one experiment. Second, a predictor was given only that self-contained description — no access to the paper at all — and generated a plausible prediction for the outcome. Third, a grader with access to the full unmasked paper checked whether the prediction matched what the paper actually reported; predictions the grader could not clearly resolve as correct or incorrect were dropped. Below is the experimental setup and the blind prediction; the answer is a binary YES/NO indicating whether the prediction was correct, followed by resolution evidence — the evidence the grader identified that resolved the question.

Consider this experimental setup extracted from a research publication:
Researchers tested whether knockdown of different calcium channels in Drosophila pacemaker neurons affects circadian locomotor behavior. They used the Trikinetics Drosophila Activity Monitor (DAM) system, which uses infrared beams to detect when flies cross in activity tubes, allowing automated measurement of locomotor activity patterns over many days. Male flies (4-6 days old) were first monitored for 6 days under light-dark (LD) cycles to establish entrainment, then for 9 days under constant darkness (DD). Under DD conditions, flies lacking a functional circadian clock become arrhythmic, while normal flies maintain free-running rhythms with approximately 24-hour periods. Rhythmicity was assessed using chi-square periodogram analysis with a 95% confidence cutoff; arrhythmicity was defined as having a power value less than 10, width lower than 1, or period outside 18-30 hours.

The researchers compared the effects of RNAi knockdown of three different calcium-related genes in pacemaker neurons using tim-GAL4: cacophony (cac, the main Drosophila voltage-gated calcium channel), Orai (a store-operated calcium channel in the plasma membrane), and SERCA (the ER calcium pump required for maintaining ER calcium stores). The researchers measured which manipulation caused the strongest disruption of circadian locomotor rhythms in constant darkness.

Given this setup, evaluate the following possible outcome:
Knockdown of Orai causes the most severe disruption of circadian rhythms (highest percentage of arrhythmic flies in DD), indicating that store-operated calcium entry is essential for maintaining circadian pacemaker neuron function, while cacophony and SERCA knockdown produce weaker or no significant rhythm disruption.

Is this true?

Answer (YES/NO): NO